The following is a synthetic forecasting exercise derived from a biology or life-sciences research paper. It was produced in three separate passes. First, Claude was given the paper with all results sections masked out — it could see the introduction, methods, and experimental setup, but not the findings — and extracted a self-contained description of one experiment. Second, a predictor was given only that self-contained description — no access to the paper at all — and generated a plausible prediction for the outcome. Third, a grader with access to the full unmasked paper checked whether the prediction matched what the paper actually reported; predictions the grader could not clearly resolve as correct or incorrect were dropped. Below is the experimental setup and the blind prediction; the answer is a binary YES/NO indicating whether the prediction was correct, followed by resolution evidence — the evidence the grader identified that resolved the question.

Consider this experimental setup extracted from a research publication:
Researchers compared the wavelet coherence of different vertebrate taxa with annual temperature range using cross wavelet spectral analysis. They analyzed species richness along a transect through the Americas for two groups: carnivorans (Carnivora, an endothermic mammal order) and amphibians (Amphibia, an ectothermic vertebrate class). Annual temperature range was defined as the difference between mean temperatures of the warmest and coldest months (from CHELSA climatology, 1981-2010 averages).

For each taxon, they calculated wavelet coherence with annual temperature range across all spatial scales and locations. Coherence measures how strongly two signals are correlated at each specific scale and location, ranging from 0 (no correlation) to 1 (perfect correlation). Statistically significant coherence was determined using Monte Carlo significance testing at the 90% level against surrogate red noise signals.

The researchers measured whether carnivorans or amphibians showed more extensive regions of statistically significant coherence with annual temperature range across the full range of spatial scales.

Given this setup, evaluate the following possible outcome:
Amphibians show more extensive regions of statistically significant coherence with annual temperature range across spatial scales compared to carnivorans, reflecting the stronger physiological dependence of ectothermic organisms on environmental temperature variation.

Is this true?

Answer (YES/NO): YES